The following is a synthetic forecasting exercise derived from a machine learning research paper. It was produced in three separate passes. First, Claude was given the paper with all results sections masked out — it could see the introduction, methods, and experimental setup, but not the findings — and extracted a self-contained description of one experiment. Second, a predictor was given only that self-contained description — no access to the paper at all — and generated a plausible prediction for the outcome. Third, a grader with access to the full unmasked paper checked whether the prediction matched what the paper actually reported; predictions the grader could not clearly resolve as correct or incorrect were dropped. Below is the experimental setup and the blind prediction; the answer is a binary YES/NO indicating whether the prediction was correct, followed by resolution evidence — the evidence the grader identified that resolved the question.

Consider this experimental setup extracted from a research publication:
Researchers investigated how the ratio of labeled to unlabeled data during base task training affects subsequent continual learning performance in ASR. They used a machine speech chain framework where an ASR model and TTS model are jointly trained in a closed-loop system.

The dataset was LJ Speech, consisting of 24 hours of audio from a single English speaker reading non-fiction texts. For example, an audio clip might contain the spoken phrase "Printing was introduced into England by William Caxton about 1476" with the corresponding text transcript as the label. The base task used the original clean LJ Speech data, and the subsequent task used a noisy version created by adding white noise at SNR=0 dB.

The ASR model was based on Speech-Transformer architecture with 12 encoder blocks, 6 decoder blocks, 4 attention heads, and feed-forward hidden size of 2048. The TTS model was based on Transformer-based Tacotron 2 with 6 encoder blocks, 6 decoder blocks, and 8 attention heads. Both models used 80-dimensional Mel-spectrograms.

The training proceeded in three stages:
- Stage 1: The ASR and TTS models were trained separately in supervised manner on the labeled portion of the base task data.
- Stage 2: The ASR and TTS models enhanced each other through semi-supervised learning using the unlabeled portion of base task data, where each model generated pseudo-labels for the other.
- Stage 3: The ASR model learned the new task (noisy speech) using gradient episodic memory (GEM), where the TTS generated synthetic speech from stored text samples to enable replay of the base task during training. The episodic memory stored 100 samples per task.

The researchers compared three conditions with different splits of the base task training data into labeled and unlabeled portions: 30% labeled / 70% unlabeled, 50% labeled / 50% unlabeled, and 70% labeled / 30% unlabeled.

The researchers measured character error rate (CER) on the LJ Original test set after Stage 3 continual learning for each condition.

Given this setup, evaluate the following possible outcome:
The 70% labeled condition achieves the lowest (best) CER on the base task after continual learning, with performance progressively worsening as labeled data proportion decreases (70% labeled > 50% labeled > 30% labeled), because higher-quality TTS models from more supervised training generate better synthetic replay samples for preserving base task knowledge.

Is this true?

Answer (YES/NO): YES